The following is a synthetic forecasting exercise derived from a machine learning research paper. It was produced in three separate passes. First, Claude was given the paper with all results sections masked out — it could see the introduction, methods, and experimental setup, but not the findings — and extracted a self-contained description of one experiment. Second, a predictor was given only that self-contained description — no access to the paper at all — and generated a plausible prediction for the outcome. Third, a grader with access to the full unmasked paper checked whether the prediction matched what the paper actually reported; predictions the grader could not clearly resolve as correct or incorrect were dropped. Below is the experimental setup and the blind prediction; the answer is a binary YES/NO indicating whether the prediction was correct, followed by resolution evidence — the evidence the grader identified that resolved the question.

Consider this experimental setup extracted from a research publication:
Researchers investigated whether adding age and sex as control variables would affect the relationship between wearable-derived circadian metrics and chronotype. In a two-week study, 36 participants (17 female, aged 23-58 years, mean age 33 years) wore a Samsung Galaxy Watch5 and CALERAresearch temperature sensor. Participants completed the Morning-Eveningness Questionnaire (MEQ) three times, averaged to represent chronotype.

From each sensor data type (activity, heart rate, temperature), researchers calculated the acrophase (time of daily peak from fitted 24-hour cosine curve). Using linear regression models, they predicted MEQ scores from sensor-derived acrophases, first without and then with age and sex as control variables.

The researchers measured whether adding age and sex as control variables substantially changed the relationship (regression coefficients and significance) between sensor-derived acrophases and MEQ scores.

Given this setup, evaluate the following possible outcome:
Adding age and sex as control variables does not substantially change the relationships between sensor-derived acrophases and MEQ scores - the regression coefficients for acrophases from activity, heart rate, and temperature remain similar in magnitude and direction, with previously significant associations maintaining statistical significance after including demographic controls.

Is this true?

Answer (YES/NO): NO